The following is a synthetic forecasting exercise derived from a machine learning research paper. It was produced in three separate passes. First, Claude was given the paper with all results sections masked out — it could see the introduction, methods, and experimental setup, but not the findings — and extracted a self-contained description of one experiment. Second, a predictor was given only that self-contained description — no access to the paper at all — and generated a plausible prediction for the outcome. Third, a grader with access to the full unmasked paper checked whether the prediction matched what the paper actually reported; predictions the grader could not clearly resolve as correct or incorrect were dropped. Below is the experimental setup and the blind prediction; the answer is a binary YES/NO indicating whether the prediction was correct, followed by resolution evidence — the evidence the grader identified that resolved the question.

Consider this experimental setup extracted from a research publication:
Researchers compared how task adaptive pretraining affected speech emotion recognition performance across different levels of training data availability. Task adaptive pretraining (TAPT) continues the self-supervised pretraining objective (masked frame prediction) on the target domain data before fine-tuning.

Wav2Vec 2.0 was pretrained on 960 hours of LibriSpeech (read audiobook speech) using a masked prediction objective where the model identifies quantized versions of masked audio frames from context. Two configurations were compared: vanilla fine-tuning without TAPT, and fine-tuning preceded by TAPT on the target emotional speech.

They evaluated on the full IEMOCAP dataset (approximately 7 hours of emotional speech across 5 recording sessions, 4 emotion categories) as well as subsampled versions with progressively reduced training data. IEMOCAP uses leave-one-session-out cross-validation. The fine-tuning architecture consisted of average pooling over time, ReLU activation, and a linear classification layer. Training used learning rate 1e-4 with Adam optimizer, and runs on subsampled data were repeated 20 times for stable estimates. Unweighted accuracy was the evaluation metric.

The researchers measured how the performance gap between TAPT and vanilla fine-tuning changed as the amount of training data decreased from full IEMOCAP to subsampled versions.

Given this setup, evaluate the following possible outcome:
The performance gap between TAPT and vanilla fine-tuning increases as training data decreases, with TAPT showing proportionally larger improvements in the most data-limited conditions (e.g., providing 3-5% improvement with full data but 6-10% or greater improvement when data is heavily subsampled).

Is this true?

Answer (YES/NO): NO